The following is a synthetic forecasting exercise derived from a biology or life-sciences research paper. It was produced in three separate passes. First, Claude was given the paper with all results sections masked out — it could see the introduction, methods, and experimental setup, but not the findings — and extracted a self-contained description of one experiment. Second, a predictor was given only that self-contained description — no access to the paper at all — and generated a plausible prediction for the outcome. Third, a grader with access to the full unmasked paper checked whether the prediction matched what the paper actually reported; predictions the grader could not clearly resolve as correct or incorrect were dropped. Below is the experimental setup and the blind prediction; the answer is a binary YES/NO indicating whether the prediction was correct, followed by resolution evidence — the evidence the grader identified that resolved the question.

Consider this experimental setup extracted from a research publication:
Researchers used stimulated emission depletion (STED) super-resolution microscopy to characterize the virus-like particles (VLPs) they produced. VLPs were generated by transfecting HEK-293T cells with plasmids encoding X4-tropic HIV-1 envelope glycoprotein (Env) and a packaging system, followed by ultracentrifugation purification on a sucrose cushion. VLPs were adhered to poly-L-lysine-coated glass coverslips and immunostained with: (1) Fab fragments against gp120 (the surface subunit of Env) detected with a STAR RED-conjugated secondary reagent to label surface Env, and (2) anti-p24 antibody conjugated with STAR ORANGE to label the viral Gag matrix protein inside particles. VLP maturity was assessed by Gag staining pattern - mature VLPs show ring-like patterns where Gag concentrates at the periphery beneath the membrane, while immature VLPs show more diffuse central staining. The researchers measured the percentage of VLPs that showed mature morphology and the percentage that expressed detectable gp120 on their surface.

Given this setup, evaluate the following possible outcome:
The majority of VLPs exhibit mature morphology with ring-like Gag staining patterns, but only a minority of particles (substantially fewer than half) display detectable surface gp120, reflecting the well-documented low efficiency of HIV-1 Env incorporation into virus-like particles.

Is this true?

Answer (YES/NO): YES